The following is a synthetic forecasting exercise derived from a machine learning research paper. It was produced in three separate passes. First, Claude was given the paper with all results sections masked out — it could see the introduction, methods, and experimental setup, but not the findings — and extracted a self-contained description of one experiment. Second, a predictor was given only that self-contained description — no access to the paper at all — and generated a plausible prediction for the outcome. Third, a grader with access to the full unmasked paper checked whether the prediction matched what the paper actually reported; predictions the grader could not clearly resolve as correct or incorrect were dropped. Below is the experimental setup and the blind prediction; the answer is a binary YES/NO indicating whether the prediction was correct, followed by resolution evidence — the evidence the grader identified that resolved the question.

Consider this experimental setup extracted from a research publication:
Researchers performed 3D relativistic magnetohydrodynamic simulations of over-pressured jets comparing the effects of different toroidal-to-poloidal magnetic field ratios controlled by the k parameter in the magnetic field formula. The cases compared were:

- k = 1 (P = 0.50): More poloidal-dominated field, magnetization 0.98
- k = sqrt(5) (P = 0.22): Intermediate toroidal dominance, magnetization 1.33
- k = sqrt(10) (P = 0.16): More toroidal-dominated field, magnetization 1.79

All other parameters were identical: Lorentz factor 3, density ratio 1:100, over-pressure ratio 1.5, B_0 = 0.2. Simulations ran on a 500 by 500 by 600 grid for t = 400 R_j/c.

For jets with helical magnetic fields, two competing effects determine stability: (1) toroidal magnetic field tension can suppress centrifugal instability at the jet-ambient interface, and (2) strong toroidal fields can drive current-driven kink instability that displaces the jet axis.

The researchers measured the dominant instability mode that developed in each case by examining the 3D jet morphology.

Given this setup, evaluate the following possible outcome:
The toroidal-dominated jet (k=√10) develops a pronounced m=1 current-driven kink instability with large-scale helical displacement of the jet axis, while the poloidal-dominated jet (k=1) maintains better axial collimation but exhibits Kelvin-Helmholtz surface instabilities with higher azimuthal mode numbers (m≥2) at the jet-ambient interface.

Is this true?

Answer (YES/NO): NO